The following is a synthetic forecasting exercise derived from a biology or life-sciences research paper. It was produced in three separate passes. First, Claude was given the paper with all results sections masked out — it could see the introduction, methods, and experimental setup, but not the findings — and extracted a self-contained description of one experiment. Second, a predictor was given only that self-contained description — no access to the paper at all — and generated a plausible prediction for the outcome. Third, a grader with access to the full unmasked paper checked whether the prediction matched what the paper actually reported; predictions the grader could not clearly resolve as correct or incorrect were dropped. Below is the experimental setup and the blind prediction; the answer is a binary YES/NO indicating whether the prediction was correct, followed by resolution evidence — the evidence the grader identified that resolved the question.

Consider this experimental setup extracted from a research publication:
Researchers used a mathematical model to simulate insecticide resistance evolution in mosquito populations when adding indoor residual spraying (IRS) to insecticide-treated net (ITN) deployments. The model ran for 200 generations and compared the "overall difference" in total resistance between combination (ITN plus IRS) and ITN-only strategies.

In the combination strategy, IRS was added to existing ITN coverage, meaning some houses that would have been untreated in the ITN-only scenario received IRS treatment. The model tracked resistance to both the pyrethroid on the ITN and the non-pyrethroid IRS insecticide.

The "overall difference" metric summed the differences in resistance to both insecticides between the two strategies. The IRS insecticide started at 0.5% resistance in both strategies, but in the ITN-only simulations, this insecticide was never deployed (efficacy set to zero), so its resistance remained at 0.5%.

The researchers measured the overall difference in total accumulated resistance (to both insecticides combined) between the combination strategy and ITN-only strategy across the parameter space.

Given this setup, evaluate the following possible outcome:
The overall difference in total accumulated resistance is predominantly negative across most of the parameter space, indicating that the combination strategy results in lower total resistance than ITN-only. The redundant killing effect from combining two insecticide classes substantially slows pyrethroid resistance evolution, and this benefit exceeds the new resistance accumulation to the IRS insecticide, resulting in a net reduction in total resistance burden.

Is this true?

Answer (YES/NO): NO